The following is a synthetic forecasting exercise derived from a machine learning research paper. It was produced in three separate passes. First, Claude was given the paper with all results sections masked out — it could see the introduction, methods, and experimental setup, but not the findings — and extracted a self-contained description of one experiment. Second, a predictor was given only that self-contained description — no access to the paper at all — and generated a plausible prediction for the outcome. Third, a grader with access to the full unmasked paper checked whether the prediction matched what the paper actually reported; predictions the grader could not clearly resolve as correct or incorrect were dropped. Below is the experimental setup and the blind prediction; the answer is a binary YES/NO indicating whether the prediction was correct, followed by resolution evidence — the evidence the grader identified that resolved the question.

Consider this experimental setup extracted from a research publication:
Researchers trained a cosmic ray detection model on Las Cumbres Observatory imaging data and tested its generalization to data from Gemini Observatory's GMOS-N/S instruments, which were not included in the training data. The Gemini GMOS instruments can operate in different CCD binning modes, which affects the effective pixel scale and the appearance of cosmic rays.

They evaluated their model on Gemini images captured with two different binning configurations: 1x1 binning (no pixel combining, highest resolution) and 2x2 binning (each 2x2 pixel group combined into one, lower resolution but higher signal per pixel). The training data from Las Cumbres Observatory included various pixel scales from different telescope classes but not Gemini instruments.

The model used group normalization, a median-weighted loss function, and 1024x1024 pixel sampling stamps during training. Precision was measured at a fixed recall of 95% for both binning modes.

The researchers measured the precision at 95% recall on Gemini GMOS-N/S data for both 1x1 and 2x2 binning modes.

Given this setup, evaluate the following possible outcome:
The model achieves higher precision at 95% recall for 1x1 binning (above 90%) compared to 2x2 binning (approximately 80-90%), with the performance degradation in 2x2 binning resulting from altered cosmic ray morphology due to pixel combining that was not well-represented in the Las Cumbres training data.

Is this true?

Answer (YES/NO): NO